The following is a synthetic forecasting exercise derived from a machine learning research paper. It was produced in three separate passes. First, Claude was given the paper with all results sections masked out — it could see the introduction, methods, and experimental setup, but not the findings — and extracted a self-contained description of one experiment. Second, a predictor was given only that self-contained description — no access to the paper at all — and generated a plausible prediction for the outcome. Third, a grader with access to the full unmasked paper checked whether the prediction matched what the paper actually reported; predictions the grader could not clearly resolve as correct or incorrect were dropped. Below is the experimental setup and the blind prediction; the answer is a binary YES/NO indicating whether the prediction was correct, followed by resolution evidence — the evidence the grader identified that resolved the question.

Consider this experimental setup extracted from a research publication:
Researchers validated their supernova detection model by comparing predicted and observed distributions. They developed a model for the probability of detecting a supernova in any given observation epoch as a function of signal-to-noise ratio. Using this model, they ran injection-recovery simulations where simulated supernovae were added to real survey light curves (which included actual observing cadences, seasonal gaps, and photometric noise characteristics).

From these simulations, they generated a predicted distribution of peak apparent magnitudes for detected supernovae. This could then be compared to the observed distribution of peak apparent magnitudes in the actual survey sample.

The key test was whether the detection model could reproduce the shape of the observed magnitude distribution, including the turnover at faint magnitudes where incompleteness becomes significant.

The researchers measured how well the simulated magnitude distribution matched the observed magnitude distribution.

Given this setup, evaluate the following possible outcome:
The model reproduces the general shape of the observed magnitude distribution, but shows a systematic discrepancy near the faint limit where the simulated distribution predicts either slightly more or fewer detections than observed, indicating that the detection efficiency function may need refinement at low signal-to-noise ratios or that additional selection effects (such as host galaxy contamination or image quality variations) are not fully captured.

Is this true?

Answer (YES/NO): NO